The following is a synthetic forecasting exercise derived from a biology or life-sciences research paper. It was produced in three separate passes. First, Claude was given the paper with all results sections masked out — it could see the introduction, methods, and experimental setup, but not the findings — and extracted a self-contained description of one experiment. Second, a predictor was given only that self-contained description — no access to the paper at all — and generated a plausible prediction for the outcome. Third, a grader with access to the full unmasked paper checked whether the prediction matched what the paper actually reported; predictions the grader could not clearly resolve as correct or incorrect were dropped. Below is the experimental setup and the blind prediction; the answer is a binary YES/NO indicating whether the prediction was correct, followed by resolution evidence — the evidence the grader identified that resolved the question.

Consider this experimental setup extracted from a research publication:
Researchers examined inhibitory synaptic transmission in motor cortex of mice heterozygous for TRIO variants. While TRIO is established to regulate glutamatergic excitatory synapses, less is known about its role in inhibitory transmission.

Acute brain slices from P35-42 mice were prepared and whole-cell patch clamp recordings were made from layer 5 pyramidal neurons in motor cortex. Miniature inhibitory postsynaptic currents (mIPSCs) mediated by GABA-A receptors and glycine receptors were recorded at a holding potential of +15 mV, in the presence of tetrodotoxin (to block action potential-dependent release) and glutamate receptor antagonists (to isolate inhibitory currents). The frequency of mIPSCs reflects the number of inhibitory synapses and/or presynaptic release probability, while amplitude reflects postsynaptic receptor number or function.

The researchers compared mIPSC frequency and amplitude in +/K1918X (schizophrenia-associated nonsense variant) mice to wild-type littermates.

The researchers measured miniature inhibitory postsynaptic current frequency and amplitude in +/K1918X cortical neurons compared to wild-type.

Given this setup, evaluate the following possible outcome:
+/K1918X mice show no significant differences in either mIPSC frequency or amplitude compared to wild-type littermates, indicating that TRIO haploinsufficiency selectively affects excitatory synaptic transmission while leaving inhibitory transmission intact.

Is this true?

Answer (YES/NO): NO